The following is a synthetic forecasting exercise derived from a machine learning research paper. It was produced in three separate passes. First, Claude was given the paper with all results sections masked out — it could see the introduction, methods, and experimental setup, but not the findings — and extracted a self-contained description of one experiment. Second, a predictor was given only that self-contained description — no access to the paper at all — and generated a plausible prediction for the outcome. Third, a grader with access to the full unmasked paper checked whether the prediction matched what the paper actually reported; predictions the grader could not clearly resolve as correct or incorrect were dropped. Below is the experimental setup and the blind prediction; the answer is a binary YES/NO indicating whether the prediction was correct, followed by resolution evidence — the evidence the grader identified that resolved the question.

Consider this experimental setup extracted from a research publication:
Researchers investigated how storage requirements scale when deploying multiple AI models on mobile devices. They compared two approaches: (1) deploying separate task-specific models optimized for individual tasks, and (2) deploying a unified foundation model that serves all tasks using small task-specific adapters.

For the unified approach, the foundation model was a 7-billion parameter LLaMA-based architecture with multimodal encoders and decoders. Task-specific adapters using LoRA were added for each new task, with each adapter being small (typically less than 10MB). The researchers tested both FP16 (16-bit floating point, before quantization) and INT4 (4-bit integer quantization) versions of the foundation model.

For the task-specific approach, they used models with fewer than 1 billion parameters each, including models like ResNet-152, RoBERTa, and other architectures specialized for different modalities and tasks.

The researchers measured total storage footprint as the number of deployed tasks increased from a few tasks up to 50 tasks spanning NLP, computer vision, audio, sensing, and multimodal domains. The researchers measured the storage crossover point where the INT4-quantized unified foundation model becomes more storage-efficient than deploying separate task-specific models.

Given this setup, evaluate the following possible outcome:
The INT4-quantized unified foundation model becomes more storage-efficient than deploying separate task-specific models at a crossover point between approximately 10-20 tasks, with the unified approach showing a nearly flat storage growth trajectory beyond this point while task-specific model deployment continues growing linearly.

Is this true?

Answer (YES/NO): YES